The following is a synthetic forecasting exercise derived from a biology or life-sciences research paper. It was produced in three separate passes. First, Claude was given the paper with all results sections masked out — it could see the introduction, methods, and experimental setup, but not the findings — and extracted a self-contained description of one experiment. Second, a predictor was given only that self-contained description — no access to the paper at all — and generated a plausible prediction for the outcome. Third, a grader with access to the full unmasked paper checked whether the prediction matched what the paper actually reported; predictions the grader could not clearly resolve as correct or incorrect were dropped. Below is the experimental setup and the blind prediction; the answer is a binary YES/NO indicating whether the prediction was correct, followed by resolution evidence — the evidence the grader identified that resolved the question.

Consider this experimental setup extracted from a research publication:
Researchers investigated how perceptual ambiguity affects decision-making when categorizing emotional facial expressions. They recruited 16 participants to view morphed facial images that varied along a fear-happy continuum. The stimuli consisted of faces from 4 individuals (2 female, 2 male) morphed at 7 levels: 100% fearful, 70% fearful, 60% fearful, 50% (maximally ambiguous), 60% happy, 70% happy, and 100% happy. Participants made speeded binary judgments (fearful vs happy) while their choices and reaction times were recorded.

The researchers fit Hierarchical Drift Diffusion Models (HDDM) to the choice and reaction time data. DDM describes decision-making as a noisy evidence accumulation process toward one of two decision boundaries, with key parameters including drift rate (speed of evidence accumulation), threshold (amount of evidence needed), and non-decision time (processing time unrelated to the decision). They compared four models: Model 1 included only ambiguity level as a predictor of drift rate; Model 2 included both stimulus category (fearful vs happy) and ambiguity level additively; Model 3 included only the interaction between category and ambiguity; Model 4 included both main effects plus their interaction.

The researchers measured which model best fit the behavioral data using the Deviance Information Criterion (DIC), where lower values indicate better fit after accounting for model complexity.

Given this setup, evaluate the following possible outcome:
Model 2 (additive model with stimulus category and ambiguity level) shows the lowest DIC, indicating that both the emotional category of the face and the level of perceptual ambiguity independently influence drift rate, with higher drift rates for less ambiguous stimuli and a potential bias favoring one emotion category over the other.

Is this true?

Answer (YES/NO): NO